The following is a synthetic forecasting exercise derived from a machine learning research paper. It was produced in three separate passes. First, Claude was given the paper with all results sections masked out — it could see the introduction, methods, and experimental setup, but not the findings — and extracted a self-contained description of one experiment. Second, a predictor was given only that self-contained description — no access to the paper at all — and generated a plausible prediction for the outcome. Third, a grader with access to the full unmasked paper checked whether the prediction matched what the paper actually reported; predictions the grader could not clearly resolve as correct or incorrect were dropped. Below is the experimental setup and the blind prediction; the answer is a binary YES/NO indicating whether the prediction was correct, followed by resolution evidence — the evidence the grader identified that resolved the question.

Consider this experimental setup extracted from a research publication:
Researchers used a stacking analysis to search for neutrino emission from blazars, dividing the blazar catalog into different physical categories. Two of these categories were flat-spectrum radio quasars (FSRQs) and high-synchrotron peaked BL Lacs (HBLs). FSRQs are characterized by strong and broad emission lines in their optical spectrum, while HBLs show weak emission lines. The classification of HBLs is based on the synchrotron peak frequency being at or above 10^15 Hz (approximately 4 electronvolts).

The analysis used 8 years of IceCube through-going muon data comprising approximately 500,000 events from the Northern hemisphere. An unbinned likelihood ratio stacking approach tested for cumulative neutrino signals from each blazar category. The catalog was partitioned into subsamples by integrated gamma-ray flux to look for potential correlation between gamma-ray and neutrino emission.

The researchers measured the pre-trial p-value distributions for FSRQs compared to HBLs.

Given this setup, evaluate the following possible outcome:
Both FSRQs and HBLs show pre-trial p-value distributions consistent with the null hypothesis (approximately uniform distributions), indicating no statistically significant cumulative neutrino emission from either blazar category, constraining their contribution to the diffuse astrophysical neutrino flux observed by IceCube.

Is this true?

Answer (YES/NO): YES